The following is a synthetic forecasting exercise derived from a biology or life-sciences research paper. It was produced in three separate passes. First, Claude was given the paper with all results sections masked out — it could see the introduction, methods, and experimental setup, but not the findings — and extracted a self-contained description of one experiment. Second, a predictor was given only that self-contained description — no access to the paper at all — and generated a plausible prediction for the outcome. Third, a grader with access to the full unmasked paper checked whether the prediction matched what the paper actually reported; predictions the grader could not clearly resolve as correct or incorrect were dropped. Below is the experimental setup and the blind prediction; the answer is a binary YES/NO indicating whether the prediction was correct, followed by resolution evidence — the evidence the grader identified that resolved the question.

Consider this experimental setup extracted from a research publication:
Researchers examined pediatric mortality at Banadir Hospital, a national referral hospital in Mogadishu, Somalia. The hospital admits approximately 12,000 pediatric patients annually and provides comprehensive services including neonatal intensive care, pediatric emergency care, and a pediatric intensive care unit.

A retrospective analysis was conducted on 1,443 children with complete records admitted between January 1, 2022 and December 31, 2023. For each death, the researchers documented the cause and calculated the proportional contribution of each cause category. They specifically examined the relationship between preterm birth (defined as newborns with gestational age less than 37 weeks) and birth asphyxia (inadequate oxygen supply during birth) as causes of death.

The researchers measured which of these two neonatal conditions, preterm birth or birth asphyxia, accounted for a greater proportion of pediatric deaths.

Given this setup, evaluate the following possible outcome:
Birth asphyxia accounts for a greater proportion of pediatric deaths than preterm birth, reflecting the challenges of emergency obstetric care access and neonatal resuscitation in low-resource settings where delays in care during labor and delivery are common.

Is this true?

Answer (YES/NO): NO